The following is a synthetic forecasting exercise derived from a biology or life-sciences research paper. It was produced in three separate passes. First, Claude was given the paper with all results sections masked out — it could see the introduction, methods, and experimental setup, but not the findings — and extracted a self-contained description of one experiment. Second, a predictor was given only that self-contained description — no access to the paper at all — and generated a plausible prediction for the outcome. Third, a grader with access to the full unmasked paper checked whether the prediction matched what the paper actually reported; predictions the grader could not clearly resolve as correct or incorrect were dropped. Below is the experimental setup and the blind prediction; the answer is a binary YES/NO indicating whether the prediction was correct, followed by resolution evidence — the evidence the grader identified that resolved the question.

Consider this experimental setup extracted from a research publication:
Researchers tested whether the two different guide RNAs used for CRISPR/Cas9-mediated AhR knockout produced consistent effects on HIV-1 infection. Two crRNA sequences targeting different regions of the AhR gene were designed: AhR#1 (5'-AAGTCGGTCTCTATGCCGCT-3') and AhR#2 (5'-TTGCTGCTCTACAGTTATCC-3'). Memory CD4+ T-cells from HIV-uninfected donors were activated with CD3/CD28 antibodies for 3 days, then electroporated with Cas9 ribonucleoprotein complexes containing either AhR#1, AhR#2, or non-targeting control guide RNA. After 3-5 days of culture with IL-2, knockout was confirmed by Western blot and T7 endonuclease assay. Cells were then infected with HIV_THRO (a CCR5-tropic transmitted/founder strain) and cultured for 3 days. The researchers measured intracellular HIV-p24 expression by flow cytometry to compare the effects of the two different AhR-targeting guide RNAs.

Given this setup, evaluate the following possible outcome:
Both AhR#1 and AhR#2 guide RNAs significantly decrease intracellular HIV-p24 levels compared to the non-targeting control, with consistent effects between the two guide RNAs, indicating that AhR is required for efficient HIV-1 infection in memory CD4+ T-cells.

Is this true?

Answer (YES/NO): NO